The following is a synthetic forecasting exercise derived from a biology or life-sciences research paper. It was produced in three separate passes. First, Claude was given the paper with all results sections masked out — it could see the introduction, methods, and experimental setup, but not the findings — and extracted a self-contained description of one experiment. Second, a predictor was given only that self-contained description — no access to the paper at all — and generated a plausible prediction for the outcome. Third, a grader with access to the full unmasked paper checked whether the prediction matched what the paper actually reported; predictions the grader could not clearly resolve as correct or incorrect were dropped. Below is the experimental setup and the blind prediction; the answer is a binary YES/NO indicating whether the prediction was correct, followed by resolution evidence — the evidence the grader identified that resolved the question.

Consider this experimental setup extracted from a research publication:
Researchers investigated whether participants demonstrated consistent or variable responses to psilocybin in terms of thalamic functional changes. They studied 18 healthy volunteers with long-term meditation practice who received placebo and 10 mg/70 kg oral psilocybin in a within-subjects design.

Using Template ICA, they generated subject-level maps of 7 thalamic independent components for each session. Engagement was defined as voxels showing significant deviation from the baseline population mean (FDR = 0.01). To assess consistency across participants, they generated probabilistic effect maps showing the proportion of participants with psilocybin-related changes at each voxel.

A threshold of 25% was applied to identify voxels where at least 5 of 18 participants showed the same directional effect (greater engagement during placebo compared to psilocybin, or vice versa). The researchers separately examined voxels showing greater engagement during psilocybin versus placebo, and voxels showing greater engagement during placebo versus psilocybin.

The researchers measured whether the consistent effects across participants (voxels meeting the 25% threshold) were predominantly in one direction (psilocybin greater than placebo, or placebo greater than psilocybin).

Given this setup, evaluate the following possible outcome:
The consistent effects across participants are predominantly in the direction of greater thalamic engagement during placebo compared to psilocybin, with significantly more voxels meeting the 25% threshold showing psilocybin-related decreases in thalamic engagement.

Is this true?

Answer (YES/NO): YES